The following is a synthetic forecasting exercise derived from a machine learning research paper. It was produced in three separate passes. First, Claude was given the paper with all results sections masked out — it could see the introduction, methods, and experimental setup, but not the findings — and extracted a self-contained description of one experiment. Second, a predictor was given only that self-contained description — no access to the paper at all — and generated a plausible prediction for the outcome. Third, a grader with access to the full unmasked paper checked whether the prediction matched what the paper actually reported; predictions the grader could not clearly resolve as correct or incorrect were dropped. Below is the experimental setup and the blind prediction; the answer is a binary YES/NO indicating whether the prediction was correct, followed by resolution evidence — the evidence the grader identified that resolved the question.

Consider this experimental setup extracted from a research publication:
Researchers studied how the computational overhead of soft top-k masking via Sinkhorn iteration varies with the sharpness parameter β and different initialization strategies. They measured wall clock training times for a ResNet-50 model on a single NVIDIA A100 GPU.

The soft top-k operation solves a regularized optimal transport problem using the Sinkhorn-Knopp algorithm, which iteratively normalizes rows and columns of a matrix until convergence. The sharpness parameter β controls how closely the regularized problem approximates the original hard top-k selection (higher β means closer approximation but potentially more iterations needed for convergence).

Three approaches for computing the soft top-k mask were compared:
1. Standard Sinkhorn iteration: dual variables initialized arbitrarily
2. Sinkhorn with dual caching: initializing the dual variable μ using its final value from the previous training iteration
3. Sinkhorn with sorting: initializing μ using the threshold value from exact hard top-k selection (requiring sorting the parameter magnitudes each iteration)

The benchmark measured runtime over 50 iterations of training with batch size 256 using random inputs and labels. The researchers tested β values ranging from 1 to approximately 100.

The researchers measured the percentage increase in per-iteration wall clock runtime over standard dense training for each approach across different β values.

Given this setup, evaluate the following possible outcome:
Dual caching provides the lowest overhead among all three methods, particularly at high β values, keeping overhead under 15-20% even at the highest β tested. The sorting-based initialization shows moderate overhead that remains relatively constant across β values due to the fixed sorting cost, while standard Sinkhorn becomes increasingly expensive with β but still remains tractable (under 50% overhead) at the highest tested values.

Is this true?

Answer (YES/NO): NO